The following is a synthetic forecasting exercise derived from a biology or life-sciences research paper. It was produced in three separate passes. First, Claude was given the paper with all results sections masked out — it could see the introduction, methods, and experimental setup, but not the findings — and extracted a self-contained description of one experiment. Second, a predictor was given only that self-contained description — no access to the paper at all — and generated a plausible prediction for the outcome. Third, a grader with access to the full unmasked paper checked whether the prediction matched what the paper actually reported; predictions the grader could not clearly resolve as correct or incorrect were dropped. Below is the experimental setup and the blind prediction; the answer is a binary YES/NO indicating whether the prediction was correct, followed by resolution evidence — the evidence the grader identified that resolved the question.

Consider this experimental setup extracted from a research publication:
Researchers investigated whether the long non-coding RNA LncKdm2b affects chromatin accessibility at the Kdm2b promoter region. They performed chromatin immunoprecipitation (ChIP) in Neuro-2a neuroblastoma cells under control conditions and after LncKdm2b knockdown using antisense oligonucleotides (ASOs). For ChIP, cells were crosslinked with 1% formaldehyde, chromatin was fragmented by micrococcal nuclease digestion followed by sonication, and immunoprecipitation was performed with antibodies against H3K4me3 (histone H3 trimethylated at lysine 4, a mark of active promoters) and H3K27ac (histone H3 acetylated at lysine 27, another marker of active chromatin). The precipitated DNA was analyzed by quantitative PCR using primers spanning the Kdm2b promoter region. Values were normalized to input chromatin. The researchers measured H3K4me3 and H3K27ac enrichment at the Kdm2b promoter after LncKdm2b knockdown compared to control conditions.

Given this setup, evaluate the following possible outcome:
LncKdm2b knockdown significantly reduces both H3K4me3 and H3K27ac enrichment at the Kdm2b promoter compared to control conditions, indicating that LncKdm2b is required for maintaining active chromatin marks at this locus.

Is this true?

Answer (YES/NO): YES